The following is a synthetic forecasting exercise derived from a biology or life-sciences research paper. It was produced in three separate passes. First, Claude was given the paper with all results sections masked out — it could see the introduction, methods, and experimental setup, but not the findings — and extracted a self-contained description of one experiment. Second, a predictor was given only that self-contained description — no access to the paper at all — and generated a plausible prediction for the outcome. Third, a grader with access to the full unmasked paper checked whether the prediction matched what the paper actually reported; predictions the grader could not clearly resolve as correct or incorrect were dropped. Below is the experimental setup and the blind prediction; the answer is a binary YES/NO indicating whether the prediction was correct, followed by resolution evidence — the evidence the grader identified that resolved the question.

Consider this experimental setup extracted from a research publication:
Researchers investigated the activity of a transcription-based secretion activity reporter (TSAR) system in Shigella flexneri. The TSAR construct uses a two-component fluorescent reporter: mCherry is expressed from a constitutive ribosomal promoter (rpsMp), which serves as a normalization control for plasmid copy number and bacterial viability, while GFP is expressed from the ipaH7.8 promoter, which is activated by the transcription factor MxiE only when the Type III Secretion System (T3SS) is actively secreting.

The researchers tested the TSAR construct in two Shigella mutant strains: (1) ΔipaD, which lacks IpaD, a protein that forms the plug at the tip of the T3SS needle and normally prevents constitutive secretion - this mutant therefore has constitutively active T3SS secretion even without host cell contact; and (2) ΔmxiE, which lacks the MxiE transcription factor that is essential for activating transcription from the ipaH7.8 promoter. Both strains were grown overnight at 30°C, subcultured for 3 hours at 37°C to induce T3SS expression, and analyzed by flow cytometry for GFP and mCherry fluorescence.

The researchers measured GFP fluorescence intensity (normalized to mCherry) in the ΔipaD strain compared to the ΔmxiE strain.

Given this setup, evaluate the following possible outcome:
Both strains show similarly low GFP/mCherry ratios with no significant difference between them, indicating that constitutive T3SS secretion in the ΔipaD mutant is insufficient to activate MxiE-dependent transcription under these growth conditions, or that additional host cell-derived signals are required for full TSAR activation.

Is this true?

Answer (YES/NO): NO